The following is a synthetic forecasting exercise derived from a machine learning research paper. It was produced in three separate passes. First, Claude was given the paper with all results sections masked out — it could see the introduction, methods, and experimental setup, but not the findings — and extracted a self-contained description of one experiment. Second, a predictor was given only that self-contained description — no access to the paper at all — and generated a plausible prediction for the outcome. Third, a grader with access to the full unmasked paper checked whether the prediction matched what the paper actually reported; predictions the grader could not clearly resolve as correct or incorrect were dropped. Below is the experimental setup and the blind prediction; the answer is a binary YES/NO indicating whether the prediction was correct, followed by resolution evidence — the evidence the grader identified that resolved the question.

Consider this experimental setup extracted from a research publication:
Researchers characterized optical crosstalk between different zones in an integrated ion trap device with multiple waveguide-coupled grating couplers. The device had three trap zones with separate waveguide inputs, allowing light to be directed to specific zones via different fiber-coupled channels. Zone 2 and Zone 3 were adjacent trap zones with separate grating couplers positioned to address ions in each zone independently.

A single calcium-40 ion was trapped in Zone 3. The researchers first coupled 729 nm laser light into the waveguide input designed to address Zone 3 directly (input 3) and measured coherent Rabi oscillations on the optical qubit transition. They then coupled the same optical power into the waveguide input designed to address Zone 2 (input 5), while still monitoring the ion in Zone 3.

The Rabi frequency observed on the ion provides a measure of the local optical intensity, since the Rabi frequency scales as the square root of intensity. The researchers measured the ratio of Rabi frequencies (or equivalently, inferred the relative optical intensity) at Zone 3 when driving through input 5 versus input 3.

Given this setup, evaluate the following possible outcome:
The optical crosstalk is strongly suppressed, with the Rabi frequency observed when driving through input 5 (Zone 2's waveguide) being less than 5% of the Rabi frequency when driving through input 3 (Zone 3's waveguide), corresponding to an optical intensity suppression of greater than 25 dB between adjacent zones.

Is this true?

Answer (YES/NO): YES